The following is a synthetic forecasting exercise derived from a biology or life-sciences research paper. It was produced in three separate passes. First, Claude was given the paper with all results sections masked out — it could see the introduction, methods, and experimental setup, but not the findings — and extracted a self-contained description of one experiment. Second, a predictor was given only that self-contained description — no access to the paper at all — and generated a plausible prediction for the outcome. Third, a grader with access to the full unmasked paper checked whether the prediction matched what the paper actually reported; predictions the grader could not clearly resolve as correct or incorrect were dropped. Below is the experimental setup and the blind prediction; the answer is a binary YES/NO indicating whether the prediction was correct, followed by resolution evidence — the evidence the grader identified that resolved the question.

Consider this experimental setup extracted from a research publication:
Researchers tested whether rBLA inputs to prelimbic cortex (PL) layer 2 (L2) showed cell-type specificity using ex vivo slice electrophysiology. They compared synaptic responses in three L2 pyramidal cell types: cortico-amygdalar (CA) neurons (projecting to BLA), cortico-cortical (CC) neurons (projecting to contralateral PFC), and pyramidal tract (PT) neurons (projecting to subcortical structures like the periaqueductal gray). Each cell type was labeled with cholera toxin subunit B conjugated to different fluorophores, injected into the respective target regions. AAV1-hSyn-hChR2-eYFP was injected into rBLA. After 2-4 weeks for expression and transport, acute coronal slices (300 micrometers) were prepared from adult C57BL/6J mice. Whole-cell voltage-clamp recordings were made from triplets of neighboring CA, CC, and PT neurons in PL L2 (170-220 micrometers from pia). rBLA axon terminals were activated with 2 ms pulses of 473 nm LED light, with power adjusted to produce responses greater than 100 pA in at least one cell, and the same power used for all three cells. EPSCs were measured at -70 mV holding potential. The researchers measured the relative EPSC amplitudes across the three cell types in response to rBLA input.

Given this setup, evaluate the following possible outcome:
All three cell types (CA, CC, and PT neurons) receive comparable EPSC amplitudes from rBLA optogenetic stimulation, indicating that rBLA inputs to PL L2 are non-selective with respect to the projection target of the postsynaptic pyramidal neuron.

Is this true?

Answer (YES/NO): NO